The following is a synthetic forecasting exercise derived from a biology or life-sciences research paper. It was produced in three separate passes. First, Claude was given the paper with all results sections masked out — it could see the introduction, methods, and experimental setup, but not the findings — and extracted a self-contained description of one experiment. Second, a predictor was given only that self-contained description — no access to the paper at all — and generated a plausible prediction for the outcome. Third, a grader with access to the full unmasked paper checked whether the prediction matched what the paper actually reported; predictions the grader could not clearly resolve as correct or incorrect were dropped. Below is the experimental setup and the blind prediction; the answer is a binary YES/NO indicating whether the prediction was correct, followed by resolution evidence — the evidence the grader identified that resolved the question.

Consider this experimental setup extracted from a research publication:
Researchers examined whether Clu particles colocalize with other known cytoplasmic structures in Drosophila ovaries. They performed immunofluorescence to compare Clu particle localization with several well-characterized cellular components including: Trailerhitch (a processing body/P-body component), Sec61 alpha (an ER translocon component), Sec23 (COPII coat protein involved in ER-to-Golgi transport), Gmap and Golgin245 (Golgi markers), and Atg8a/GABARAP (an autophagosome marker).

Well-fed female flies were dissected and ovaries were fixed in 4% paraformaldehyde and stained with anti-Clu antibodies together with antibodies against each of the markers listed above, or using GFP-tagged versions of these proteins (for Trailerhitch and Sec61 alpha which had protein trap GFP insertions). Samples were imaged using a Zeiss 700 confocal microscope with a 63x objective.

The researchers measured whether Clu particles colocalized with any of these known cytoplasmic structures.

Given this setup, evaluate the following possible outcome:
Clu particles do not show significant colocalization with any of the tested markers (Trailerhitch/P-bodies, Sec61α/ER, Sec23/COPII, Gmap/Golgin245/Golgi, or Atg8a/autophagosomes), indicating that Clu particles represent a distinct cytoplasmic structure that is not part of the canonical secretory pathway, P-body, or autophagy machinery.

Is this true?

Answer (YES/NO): YES